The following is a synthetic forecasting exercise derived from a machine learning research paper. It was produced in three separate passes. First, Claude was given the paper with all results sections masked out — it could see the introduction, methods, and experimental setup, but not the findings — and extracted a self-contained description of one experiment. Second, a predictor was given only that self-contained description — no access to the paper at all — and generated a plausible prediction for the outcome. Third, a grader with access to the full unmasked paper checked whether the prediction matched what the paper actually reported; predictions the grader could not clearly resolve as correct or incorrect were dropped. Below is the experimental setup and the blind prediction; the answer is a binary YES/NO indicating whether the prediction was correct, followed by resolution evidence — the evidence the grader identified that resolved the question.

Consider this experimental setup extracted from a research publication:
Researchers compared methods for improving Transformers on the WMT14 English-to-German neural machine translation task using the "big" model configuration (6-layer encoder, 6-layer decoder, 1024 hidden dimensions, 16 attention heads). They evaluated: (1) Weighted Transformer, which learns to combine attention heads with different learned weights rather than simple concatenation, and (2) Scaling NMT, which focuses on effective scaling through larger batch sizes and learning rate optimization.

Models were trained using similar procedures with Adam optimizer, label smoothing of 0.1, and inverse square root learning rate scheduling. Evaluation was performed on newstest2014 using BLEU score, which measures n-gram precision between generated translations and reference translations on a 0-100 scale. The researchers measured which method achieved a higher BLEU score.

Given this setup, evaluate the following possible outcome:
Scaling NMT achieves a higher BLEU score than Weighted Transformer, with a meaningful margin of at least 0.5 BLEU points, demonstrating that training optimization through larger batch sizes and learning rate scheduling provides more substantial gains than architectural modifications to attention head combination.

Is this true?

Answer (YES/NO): NO